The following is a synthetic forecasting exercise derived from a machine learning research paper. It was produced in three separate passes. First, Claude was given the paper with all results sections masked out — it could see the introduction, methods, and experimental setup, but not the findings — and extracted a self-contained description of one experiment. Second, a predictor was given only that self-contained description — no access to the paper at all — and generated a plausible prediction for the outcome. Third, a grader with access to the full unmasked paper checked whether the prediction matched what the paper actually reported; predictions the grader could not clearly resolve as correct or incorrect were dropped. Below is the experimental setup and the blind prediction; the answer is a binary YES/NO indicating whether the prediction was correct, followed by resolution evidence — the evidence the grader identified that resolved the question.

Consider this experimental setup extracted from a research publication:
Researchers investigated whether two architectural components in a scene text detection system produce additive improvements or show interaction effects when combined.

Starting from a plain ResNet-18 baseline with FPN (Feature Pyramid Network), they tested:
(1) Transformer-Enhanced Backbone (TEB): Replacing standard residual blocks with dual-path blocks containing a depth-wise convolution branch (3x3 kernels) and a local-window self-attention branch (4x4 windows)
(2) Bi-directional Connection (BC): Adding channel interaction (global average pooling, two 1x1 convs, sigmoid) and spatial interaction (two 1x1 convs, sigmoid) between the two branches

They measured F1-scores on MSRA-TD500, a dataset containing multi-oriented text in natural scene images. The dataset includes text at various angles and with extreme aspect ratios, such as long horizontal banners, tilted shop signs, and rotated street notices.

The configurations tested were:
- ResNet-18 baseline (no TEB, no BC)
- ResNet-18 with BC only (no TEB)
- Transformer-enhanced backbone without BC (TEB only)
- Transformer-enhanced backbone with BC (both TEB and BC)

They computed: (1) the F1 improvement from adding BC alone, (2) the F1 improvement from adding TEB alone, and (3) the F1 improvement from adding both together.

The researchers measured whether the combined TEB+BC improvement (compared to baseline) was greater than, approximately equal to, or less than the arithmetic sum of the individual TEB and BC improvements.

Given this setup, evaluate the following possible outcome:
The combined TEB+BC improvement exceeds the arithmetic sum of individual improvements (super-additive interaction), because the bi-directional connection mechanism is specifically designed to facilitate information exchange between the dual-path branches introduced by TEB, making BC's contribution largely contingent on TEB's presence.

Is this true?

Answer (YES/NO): YES